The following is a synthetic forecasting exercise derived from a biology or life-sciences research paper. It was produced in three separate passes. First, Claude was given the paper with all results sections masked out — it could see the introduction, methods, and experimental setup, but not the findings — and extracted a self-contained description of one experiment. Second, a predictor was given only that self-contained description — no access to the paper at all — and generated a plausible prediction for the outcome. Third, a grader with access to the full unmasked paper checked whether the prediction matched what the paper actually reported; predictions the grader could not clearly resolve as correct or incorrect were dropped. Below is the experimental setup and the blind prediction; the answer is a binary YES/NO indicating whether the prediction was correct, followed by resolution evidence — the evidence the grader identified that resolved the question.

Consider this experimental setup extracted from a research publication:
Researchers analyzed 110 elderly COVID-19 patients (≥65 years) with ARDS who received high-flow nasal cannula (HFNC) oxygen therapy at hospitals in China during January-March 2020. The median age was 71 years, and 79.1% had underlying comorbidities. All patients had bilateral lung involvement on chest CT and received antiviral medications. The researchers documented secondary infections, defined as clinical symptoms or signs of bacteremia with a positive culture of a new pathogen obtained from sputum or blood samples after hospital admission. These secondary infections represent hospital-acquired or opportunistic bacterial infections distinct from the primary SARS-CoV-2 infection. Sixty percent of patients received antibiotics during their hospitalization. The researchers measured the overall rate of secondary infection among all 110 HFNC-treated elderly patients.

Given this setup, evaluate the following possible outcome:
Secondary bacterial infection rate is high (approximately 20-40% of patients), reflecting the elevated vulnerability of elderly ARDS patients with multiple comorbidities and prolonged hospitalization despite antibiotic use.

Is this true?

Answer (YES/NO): NO